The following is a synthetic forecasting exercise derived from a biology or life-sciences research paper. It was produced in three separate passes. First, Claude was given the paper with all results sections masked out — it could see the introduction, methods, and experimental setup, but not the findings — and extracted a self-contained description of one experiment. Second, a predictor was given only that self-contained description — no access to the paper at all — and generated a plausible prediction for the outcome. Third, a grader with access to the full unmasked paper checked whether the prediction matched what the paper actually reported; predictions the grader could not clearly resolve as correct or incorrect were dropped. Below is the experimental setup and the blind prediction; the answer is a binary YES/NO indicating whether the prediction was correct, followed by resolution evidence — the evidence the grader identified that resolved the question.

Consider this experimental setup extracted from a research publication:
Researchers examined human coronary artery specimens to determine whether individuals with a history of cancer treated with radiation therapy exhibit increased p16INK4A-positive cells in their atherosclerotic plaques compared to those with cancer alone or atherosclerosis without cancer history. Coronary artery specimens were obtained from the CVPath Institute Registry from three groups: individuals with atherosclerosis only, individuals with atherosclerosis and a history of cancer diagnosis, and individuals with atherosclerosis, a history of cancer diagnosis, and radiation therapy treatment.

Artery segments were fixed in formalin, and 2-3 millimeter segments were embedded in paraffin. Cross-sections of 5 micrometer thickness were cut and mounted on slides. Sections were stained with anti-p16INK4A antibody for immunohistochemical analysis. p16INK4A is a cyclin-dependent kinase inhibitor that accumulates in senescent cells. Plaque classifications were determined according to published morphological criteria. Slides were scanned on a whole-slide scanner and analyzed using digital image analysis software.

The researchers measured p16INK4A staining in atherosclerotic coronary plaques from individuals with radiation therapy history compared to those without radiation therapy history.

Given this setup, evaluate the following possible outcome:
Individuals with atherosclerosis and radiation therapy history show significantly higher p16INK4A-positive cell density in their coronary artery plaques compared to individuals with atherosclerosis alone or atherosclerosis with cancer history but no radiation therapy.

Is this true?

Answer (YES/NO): YES